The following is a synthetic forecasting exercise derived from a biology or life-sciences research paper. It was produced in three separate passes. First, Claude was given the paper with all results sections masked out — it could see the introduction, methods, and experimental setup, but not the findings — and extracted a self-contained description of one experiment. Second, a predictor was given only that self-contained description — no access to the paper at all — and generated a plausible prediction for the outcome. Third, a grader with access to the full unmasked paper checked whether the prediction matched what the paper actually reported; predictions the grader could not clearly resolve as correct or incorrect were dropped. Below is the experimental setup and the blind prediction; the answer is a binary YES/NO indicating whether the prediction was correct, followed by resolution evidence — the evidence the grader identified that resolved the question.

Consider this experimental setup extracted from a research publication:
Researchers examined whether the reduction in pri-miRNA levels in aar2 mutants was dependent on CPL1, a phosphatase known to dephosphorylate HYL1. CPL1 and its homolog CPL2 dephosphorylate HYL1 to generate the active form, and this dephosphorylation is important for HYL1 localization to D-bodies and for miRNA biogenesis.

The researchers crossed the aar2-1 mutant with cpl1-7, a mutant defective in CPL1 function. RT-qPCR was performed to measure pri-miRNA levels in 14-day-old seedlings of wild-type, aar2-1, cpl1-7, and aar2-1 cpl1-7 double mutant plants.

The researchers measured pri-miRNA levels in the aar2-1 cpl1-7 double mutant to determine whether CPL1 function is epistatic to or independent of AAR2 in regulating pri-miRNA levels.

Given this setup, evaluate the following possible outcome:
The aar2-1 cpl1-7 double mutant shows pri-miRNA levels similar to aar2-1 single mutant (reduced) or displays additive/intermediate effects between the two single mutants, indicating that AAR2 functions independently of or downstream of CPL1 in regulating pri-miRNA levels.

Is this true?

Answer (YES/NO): YES